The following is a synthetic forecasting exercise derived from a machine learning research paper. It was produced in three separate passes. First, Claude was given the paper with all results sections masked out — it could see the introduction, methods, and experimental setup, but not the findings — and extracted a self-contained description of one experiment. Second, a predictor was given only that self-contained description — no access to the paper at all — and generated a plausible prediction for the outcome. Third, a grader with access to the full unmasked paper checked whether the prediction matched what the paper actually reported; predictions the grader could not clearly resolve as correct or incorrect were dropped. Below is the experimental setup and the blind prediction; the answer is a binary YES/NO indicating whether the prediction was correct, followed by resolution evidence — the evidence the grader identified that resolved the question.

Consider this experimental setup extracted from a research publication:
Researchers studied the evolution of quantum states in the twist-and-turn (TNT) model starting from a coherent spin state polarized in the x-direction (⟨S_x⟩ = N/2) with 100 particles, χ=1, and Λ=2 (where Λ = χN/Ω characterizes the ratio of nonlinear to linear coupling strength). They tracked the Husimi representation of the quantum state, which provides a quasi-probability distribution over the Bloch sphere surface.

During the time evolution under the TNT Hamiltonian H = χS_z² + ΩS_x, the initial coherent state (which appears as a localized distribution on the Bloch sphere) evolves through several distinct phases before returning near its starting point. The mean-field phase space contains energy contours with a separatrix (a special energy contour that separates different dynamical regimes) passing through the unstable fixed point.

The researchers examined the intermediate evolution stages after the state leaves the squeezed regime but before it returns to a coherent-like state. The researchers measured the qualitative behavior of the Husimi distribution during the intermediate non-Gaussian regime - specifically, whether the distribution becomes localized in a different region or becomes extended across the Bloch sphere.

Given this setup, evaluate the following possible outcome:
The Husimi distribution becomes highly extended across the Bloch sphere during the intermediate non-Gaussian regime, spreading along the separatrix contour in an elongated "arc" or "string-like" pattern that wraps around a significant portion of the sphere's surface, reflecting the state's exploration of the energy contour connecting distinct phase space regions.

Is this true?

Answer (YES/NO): YES